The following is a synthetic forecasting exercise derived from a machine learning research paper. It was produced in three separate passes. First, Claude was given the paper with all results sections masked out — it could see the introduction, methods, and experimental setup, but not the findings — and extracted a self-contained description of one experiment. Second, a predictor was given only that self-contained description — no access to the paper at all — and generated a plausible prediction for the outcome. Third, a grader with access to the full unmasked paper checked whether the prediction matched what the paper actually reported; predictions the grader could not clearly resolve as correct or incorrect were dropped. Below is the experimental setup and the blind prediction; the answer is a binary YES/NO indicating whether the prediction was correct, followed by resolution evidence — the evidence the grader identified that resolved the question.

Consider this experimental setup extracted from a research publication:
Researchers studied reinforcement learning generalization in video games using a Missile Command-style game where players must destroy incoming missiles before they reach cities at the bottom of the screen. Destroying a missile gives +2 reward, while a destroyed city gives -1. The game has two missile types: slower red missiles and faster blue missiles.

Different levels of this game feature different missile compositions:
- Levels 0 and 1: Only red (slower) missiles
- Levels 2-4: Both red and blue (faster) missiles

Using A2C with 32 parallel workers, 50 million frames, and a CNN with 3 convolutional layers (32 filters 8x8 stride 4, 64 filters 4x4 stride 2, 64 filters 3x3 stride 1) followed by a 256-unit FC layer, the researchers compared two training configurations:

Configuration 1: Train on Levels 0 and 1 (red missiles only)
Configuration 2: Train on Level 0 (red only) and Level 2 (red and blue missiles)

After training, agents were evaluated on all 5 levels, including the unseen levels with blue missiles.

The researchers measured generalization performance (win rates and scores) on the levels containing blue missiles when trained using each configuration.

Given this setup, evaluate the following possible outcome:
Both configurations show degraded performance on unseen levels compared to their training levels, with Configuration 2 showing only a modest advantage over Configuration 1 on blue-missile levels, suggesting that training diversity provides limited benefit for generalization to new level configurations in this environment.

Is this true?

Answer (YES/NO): NO